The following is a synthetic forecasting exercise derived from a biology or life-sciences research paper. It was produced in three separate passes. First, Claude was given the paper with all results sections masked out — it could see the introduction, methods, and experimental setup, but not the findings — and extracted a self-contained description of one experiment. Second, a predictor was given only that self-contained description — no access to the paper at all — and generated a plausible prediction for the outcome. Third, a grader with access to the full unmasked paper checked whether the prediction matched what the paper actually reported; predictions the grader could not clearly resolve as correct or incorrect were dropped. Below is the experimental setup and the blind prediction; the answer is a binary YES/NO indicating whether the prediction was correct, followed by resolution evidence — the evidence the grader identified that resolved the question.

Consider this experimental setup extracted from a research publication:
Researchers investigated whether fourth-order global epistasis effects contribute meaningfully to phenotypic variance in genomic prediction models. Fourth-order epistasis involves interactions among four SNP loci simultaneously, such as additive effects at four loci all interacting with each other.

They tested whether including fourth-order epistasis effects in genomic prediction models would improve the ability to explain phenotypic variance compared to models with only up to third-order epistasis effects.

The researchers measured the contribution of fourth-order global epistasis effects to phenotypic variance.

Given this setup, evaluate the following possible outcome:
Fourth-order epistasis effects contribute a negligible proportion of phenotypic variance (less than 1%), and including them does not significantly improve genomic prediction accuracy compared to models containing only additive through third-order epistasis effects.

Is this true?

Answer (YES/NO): YES